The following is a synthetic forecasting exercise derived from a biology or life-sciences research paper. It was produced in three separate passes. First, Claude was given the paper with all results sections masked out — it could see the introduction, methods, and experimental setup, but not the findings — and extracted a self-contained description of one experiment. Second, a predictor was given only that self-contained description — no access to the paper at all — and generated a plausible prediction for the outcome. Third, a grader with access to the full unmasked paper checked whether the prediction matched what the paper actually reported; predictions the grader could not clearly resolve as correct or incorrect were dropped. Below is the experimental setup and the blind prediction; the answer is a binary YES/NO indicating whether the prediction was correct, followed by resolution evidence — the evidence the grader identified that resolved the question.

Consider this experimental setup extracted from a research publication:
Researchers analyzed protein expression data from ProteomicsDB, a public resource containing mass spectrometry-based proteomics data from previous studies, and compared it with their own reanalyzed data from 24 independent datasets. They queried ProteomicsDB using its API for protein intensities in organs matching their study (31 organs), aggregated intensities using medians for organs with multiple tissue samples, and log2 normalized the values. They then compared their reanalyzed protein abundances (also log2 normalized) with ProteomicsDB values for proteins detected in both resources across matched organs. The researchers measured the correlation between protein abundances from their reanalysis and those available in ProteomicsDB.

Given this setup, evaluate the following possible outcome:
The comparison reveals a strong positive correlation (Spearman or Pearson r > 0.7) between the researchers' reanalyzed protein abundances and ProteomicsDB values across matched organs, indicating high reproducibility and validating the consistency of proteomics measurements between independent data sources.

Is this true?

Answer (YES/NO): YES